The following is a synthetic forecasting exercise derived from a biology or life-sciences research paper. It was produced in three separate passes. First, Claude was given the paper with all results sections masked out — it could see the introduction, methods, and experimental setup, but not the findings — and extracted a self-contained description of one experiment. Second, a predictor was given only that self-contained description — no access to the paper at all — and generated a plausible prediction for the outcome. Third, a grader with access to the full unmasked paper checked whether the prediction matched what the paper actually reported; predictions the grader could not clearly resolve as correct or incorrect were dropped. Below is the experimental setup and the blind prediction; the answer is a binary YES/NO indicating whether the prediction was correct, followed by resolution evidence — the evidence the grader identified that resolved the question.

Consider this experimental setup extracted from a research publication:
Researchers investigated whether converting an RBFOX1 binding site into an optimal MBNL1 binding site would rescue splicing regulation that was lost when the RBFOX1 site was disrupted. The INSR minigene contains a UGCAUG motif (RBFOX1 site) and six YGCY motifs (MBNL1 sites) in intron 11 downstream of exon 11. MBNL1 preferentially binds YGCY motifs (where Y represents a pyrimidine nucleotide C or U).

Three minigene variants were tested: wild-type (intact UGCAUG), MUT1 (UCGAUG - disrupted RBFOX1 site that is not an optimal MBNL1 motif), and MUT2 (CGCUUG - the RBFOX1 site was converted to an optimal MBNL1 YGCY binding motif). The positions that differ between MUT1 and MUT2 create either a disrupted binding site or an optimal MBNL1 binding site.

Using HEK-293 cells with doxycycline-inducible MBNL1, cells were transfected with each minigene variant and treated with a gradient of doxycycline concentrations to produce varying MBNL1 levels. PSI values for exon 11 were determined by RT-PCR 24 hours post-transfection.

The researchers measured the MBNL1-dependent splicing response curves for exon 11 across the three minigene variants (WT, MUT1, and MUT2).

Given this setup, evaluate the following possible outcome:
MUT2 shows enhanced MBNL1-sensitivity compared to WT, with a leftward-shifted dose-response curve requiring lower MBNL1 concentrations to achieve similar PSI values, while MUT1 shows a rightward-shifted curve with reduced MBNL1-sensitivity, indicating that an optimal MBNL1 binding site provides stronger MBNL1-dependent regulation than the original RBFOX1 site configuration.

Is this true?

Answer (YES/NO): NO